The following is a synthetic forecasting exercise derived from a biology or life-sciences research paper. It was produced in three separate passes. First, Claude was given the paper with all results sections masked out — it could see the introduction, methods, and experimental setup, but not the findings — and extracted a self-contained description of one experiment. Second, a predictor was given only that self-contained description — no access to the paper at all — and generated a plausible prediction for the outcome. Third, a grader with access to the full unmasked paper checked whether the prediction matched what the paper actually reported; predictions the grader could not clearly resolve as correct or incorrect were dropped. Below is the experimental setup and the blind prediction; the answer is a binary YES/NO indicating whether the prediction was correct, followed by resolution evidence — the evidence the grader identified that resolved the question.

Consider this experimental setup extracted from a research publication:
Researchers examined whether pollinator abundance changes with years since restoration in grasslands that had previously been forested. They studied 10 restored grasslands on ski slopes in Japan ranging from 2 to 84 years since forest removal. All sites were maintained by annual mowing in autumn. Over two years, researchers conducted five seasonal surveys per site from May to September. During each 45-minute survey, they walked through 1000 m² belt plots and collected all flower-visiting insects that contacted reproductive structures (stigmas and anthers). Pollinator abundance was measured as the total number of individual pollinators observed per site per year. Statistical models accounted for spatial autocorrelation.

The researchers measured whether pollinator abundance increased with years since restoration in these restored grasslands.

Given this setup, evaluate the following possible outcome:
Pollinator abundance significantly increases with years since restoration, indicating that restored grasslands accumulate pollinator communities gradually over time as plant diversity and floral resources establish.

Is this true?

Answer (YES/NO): NO